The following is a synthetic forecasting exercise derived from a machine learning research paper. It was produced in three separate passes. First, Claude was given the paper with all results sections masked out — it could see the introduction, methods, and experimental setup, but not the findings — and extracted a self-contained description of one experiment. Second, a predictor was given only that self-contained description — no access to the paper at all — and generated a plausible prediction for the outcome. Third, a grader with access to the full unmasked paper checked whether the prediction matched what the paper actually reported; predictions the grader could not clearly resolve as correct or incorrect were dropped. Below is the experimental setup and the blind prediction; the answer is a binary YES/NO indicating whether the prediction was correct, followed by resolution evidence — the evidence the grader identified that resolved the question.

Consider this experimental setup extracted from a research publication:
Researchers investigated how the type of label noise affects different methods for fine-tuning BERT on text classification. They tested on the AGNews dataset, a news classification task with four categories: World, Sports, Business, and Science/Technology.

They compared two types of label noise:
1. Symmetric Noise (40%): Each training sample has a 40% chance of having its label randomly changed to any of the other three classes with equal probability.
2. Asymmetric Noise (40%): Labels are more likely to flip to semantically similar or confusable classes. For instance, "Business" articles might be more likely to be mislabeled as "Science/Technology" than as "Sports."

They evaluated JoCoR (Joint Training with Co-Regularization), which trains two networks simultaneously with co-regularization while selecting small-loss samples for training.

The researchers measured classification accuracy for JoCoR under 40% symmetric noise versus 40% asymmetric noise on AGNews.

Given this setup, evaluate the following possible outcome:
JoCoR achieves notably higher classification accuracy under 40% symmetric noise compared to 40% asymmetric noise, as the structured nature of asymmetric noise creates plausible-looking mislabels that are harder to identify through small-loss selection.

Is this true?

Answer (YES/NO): NO